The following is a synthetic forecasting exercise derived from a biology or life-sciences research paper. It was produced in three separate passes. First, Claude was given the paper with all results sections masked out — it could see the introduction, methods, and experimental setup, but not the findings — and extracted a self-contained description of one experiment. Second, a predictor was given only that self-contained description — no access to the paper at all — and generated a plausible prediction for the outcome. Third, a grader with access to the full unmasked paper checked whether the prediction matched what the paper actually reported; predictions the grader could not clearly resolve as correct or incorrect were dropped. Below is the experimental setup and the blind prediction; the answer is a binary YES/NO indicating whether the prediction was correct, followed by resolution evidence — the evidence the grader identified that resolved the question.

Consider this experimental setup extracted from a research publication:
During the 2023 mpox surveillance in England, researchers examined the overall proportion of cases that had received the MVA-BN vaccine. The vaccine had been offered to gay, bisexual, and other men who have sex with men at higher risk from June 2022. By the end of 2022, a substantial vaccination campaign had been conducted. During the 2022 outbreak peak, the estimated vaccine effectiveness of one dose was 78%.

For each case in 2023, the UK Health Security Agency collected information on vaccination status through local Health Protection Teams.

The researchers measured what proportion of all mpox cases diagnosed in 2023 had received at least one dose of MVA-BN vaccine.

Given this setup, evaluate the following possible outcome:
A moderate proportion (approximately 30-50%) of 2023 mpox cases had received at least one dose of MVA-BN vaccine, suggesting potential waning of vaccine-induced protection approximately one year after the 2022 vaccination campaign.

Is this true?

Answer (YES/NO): YES